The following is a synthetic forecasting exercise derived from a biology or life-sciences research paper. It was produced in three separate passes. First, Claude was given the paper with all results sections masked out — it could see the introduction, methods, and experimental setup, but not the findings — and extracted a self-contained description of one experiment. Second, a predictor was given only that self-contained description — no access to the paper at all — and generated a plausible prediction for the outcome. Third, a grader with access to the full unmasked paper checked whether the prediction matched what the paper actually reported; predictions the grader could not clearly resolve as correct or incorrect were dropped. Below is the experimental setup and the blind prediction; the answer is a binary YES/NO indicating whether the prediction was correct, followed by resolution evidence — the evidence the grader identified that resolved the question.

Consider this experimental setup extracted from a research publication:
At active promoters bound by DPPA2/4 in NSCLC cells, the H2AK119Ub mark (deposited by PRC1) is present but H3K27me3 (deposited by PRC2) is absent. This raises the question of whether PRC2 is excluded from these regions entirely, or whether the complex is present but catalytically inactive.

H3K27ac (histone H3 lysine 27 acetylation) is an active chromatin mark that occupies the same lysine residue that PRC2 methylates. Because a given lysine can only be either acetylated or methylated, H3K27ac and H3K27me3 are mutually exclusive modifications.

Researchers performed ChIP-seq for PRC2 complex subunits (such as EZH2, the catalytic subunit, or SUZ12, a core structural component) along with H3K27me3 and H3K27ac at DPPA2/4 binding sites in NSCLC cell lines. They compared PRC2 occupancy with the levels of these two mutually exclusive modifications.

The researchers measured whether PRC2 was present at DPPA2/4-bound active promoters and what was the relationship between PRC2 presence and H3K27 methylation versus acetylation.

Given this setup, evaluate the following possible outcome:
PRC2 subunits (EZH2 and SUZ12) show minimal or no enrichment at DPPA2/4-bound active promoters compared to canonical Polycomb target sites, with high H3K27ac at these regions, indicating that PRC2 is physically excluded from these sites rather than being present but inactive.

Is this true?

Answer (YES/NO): NO